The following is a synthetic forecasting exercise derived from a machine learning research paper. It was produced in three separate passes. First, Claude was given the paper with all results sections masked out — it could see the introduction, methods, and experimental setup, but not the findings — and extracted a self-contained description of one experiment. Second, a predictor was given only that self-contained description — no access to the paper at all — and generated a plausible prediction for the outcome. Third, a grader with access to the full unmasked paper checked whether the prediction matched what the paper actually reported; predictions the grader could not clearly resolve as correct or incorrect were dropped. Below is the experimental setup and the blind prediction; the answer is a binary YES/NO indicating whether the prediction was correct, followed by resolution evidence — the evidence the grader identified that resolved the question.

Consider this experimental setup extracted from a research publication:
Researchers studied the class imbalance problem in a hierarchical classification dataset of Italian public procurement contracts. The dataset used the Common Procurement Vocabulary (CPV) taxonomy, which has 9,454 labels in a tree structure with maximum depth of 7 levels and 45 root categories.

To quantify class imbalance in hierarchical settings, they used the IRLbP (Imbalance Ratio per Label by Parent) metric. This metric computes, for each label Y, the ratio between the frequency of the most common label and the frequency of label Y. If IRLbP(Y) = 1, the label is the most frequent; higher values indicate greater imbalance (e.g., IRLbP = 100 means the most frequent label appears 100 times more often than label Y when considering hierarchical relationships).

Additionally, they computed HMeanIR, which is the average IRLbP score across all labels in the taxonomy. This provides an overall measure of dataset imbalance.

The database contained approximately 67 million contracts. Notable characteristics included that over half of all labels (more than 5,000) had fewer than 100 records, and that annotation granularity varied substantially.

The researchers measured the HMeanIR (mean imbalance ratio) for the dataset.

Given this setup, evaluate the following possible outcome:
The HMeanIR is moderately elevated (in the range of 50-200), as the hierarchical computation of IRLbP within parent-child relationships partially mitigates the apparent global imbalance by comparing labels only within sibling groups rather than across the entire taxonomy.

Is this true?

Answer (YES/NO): YES